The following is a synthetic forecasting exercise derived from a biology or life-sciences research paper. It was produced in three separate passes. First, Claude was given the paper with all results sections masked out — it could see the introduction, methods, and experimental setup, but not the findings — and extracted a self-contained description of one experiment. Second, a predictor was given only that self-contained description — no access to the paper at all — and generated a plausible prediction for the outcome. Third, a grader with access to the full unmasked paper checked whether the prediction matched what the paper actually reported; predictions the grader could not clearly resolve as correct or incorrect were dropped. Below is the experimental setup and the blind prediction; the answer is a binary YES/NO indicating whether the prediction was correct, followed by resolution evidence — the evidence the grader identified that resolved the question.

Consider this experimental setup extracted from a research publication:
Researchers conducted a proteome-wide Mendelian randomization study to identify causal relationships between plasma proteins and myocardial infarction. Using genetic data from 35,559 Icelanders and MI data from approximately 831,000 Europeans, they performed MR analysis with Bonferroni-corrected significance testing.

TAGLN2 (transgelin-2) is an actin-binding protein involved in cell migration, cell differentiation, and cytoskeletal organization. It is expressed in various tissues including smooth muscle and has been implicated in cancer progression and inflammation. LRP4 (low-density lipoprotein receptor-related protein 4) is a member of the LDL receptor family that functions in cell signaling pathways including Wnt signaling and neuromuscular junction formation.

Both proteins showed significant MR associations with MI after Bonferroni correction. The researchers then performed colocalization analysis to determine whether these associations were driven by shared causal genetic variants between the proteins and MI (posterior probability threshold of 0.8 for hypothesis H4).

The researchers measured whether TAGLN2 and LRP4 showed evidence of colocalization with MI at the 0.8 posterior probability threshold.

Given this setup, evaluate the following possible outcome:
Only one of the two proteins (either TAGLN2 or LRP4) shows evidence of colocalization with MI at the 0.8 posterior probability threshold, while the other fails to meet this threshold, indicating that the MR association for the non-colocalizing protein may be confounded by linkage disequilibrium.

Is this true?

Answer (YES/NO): NO